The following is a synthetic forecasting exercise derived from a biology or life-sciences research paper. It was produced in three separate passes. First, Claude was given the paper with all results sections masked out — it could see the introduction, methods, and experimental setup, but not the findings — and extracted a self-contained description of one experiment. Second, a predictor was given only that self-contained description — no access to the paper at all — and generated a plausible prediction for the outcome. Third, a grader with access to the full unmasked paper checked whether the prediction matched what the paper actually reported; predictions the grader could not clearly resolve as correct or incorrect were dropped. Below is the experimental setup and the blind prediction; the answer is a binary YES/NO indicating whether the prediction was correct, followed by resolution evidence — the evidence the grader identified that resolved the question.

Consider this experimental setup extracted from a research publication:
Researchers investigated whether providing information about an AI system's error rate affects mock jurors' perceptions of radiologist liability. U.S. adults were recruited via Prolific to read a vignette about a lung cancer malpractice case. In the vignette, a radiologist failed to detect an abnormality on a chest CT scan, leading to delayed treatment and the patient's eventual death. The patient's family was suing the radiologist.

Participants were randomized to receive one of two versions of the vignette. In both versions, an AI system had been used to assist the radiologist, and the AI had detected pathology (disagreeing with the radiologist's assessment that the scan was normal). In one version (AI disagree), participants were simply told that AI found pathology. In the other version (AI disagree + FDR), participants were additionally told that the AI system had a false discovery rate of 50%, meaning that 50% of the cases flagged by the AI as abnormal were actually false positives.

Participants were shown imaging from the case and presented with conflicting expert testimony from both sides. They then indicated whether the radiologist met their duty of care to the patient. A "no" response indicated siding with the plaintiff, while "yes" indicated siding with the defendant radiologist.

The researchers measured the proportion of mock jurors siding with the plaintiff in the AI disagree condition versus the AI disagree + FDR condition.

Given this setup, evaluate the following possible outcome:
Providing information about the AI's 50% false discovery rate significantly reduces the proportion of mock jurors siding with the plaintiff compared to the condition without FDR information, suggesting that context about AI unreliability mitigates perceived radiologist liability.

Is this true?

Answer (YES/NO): NO